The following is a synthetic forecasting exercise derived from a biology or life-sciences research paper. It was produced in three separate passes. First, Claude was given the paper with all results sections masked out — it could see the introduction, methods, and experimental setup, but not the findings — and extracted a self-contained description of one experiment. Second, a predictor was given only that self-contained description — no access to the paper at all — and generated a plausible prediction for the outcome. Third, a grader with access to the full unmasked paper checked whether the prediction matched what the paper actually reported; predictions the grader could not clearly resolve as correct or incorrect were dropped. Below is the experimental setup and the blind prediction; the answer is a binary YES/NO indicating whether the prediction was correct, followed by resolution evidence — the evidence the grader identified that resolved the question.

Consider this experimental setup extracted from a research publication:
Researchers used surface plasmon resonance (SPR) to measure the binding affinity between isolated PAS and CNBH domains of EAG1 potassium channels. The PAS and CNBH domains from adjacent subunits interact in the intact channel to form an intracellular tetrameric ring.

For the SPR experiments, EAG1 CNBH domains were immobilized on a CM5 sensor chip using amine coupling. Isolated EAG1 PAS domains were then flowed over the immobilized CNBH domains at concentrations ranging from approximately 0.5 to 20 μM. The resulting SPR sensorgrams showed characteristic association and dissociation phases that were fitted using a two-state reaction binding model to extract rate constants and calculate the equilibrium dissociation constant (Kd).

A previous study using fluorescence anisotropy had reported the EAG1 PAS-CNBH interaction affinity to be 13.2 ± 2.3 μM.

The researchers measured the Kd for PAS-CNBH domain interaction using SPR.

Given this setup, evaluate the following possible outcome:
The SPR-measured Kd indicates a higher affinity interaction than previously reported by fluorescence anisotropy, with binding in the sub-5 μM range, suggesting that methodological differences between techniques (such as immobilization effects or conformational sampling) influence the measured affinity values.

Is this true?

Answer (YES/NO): YES